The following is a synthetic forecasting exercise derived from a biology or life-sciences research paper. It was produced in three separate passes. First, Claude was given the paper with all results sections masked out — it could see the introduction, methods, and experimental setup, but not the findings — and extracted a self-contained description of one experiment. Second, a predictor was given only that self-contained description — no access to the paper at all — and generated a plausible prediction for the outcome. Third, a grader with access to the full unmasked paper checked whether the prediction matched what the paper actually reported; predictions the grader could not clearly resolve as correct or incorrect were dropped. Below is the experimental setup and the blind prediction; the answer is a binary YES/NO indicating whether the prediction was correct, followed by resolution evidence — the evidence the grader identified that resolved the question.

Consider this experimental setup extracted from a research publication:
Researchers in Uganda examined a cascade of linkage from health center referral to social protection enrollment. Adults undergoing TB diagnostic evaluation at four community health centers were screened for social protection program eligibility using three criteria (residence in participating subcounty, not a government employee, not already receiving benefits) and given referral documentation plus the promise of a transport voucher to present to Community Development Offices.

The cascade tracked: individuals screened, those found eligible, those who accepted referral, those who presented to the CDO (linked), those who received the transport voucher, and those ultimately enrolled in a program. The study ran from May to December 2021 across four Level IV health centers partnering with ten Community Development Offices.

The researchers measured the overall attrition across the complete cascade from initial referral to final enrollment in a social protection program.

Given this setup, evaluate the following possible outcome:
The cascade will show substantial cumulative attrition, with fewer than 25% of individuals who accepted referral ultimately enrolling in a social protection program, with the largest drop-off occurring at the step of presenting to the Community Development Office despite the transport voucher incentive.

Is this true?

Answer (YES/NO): NO